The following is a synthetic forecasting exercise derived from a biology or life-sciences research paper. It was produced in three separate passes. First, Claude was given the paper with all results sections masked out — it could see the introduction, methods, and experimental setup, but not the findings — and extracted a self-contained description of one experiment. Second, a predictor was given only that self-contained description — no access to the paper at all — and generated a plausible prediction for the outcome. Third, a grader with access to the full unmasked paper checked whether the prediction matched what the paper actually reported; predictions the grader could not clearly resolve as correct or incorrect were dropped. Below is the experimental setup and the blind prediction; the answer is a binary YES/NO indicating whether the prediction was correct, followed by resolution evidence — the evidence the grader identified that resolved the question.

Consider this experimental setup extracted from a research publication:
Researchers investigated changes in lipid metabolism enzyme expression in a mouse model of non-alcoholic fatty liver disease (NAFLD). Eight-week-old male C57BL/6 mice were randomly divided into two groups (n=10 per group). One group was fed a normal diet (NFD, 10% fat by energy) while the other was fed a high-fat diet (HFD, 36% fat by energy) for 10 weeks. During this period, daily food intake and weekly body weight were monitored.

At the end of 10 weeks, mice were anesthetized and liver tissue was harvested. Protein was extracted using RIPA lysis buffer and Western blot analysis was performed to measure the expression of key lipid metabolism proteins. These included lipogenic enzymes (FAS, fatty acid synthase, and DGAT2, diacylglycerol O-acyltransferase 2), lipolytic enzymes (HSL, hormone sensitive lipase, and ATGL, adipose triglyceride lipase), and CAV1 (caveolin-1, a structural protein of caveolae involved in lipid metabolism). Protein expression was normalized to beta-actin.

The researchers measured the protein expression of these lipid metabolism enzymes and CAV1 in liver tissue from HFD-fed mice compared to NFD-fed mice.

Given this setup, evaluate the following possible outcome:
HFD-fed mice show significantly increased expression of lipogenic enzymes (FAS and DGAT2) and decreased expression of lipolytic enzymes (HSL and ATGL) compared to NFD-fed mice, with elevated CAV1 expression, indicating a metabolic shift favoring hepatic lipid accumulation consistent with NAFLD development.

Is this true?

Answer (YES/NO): YES